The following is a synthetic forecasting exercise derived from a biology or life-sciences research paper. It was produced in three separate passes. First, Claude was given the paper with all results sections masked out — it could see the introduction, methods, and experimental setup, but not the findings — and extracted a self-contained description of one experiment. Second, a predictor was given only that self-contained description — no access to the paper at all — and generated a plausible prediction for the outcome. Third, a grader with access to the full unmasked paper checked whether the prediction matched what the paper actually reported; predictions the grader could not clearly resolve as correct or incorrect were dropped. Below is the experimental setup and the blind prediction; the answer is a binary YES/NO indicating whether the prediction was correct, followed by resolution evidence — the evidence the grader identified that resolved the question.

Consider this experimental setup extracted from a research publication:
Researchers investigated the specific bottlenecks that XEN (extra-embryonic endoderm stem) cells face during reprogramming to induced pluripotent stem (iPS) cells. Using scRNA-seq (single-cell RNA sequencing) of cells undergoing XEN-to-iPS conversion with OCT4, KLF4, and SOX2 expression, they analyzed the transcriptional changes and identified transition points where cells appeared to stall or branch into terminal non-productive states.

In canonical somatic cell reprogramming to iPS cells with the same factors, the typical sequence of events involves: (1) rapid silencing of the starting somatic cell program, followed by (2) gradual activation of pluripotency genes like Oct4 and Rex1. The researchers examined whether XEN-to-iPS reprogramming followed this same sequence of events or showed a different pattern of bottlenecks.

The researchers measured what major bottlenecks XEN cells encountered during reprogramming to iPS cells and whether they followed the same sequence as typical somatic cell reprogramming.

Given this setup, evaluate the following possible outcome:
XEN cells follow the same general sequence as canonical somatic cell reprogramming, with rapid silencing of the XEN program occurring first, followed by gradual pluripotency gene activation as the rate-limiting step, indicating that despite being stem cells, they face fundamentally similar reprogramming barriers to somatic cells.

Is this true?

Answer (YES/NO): NO